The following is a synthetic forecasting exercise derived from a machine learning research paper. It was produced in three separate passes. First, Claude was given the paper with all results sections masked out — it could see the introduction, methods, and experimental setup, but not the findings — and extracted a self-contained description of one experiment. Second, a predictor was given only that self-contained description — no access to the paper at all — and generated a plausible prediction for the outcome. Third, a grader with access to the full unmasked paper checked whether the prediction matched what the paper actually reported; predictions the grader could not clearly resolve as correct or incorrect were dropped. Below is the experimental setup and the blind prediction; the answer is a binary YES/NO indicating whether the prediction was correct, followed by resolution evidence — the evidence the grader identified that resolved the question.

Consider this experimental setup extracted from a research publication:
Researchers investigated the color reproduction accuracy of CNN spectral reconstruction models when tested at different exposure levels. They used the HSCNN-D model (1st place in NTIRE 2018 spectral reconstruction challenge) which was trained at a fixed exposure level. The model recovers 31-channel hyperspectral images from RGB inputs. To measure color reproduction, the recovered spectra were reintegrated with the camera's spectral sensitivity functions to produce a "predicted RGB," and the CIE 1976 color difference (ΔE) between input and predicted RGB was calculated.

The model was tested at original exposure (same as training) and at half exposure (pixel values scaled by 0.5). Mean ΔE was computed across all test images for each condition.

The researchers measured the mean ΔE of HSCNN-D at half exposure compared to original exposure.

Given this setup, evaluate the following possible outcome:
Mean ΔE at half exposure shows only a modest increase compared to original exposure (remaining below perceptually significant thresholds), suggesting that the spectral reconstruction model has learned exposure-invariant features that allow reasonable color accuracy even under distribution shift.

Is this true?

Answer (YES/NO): NO